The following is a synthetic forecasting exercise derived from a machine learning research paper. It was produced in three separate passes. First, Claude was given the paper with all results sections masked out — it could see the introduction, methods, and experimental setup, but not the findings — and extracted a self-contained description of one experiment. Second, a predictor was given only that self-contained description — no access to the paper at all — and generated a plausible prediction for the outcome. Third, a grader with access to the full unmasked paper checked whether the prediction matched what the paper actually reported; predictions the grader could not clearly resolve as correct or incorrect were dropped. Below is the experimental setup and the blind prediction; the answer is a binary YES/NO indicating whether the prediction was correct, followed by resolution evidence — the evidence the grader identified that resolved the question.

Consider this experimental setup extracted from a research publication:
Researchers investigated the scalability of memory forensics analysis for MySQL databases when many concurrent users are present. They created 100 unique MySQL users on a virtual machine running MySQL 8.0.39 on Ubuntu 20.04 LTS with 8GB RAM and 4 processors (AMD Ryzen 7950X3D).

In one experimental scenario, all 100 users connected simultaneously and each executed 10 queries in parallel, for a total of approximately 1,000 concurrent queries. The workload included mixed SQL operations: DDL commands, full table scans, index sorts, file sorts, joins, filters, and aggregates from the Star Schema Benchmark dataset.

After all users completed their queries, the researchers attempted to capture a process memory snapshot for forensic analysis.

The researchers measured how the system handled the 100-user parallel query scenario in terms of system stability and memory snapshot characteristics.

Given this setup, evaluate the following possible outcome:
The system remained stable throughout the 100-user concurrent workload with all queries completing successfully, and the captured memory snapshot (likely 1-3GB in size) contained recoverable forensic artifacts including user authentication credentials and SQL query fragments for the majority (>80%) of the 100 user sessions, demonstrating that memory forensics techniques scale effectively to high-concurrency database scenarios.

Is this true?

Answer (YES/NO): NO